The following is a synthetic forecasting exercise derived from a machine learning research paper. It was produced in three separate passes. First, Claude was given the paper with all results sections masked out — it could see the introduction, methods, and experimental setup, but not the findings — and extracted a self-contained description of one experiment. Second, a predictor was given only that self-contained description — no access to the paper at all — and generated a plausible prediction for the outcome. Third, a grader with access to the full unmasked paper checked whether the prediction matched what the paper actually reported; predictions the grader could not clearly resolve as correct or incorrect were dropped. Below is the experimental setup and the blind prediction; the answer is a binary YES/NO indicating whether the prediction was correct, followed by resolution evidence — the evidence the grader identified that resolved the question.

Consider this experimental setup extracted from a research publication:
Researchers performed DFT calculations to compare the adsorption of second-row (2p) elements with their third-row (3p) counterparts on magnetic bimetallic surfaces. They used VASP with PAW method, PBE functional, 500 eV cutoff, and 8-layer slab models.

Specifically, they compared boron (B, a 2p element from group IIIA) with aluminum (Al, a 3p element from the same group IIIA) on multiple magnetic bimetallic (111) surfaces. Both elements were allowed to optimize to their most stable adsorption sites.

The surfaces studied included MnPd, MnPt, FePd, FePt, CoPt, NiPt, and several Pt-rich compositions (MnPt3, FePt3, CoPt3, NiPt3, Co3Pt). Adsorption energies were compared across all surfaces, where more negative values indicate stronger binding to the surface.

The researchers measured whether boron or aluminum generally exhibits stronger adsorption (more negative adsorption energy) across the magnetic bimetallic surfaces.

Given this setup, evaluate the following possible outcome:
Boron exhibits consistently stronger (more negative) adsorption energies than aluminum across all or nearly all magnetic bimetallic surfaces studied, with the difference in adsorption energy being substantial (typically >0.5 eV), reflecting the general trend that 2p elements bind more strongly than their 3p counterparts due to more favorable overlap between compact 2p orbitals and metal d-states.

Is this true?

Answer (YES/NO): YES